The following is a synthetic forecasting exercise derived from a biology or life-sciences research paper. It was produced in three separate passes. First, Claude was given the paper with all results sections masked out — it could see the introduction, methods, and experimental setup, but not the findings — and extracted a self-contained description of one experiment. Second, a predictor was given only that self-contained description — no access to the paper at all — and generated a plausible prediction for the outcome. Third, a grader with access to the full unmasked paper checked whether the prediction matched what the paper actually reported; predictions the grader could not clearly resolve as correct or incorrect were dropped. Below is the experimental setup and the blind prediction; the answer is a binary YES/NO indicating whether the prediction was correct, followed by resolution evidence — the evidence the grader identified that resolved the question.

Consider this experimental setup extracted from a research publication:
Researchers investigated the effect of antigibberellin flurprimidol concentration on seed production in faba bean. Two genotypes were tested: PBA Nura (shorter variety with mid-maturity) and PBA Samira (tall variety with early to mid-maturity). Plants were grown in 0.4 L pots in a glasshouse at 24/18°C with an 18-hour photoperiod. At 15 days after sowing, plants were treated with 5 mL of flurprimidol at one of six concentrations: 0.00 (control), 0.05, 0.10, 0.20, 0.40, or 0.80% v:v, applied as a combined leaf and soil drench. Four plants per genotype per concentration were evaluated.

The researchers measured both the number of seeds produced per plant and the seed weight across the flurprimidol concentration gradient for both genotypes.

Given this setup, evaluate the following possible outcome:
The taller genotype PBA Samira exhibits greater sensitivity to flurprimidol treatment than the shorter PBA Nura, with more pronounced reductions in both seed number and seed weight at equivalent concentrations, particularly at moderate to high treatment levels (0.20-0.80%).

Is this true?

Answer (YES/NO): NO